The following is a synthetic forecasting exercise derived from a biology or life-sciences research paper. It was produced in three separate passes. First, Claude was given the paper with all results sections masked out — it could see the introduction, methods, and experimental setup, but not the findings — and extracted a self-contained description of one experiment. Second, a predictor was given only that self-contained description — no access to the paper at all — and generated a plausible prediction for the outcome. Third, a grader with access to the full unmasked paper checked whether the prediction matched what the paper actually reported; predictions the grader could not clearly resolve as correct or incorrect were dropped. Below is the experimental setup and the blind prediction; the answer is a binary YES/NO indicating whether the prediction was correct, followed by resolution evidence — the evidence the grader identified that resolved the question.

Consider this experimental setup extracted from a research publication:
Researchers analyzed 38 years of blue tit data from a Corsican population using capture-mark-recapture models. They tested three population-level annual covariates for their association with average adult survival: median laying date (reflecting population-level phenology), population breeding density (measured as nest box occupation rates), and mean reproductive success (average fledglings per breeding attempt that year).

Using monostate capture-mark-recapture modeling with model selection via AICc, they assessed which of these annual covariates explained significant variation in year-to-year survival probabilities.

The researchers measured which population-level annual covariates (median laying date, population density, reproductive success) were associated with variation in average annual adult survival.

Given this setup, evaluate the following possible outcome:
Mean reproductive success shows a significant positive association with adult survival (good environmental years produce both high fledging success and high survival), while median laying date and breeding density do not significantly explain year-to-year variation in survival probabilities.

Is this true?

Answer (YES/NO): NO